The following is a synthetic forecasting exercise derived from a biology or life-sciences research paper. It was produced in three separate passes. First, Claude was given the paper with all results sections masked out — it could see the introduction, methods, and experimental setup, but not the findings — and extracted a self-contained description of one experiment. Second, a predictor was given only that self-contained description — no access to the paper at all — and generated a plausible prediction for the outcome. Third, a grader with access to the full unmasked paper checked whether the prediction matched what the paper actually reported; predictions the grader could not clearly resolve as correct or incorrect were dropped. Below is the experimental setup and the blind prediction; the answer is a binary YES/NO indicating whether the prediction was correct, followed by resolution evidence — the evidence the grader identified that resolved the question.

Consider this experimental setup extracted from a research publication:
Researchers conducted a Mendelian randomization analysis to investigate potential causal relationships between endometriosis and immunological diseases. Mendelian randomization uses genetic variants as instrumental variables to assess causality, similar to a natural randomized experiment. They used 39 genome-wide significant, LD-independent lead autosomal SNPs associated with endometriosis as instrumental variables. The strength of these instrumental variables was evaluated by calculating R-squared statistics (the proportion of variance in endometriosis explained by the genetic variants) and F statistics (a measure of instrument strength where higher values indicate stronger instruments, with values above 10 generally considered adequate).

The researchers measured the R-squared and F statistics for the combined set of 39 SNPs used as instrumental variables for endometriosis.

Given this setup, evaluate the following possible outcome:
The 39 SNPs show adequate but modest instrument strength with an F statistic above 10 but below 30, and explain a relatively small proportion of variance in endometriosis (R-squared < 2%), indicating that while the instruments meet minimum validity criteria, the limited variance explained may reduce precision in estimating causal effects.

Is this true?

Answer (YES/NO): NO